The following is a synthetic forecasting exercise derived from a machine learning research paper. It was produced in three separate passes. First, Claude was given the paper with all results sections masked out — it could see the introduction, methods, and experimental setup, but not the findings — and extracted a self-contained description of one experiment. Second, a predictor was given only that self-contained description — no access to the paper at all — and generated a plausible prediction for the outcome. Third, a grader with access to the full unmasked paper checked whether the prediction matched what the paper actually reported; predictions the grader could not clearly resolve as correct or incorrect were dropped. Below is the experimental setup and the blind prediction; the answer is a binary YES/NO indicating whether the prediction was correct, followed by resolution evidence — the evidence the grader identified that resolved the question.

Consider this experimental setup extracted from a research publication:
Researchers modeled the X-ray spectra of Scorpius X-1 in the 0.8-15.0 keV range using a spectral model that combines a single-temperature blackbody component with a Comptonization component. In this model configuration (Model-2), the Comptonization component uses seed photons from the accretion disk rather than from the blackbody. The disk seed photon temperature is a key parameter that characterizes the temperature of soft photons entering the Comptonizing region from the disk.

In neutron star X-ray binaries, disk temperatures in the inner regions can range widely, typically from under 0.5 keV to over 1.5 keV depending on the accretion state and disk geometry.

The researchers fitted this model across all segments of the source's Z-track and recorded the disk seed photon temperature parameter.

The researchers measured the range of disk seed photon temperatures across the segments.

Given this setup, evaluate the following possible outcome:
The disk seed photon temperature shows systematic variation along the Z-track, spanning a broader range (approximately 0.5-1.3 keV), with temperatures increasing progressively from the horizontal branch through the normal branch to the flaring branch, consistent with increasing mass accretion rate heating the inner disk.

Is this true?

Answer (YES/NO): NO